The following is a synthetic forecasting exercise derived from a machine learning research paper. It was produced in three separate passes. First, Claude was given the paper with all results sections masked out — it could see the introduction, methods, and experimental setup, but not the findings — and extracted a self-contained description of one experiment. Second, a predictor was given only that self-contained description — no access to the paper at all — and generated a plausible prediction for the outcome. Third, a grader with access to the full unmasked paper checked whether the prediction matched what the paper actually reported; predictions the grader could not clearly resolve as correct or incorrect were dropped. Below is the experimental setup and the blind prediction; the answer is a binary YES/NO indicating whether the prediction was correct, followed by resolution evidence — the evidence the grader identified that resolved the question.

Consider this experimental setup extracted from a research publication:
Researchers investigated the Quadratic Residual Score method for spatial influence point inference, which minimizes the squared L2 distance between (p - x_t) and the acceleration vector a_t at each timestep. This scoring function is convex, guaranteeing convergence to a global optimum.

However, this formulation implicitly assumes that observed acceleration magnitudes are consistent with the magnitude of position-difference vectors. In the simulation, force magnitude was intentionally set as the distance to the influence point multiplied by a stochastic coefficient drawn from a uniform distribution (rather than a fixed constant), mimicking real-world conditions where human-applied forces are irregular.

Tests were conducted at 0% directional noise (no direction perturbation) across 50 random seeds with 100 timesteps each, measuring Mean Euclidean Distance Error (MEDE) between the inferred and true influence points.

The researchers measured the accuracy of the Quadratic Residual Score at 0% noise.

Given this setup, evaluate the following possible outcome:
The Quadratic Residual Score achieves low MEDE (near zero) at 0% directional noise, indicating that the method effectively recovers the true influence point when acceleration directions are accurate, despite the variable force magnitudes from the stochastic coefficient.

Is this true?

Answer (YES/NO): NO